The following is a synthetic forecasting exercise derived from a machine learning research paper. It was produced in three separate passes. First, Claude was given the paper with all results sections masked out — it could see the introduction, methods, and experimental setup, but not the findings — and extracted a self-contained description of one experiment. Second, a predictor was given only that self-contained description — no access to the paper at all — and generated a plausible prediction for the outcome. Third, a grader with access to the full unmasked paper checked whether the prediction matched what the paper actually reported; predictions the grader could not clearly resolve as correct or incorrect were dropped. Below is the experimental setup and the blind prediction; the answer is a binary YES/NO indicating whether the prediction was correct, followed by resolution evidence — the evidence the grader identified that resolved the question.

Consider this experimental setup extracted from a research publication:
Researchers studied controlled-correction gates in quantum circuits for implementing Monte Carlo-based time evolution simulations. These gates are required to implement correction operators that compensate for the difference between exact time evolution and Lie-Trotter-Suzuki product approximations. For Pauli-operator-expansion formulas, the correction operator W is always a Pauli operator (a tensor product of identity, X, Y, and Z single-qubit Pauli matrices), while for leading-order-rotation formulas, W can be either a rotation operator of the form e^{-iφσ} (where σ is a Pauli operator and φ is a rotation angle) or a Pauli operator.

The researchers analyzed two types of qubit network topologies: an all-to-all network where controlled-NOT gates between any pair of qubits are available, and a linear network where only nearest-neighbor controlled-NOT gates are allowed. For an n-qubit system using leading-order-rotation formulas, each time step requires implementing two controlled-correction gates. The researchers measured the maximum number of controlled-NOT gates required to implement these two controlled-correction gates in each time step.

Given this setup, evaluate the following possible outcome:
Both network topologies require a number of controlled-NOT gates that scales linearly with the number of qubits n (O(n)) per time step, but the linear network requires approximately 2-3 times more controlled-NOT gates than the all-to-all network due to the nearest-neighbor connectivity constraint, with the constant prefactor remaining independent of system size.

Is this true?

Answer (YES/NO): YES